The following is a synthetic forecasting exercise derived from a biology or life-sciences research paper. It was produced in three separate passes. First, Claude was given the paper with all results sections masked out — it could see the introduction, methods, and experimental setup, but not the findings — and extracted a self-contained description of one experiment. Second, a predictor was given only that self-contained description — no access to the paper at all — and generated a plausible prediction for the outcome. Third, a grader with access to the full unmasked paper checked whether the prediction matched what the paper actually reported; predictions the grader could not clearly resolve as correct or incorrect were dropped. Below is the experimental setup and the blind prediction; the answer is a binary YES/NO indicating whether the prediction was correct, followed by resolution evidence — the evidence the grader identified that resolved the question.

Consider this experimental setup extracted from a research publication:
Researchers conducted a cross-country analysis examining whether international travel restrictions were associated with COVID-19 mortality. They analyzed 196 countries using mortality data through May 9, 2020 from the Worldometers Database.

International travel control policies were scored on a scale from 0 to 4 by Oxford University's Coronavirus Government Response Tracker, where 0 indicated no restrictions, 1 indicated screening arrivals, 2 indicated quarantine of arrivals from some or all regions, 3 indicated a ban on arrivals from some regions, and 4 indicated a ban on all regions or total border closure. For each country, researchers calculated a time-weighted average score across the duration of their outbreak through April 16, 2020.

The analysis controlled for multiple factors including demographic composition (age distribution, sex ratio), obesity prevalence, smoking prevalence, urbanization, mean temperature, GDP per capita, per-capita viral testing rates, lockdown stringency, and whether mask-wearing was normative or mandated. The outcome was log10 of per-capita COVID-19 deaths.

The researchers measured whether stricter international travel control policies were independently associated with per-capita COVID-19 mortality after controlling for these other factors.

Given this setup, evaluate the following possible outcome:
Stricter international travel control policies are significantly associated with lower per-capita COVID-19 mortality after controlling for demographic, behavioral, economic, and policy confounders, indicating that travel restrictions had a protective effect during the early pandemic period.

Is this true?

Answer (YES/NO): YES